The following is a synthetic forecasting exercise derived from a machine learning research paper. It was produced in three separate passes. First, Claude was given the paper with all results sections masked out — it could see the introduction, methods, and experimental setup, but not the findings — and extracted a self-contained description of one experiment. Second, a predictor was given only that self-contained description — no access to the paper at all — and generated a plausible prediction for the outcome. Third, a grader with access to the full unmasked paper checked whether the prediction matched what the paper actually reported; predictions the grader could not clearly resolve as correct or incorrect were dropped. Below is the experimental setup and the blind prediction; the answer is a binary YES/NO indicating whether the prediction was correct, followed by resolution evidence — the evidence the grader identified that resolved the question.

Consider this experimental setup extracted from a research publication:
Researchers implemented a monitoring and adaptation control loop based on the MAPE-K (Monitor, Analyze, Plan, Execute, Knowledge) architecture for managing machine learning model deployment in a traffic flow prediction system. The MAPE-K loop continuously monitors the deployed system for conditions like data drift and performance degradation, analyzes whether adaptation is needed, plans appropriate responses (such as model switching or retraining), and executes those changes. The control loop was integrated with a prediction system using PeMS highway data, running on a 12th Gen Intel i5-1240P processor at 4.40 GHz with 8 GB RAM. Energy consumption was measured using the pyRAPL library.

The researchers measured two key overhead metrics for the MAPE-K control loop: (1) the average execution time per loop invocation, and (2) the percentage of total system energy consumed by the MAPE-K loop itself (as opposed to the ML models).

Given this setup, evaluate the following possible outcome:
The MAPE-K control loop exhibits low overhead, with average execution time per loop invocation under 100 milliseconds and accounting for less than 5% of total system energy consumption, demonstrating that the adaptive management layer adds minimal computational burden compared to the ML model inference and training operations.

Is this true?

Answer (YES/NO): YES